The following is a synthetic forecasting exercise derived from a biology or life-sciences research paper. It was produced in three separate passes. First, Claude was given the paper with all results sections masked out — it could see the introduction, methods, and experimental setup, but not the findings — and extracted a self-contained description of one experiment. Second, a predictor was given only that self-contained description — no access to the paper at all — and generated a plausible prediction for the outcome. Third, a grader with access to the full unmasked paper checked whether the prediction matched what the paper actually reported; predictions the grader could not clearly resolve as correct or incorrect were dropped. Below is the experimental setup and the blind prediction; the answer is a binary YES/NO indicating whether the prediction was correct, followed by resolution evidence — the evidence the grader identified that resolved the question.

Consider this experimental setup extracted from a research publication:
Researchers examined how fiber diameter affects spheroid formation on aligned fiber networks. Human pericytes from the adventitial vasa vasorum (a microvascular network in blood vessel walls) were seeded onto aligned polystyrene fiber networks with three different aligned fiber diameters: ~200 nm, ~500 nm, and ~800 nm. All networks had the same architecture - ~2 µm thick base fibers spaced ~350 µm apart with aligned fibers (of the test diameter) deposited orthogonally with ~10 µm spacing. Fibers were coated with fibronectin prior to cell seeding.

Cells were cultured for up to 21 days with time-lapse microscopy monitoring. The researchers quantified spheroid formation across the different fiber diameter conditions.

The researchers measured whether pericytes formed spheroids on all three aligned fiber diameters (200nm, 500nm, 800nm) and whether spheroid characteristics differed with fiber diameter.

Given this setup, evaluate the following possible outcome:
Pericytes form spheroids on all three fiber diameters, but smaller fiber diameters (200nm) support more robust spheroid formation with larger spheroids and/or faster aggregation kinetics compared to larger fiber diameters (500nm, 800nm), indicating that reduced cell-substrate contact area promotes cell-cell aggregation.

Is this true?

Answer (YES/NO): NO